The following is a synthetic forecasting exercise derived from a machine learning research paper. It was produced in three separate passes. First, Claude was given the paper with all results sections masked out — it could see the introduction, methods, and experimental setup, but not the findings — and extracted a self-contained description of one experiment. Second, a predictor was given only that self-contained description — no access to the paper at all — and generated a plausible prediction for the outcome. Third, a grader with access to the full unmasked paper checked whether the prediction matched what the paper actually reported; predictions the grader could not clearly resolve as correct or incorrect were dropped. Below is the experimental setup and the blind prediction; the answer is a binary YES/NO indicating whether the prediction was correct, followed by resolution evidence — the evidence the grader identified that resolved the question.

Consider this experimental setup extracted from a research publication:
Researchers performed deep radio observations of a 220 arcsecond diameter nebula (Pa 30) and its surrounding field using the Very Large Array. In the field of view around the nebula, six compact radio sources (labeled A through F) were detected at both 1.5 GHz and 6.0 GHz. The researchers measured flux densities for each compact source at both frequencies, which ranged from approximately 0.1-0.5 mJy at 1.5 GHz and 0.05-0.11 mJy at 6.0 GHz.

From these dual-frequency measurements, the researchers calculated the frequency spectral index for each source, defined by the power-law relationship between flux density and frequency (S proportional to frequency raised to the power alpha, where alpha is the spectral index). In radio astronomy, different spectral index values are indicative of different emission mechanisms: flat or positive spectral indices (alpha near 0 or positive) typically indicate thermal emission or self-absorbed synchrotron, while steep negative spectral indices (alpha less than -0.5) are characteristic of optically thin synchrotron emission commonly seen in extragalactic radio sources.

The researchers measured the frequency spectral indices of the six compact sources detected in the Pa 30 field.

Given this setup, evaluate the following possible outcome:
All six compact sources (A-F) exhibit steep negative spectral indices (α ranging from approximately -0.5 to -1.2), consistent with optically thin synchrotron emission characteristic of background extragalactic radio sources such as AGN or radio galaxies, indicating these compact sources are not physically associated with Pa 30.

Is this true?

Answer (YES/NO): NO